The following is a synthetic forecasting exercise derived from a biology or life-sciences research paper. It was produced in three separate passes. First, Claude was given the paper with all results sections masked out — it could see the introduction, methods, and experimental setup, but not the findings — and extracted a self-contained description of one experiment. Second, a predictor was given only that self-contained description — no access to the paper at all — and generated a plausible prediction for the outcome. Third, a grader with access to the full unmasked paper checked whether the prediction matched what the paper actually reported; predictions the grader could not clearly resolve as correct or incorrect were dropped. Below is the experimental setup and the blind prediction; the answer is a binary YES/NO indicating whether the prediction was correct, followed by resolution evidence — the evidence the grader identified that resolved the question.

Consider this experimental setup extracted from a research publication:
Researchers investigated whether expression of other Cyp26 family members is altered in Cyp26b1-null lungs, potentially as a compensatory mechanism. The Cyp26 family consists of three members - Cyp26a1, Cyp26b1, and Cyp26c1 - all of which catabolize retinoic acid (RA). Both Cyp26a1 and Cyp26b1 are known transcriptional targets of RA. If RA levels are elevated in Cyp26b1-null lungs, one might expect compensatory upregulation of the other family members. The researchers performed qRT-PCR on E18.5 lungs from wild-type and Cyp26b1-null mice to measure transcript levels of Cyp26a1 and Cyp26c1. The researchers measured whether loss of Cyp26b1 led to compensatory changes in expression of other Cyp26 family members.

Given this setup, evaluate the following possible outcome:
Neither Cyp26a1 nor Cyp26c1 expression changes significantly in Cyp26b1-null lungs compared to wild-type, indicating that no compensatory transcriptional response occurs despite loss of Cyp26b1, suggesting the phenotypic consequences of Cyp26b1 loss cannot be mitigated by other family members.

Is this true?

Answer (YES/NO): YES